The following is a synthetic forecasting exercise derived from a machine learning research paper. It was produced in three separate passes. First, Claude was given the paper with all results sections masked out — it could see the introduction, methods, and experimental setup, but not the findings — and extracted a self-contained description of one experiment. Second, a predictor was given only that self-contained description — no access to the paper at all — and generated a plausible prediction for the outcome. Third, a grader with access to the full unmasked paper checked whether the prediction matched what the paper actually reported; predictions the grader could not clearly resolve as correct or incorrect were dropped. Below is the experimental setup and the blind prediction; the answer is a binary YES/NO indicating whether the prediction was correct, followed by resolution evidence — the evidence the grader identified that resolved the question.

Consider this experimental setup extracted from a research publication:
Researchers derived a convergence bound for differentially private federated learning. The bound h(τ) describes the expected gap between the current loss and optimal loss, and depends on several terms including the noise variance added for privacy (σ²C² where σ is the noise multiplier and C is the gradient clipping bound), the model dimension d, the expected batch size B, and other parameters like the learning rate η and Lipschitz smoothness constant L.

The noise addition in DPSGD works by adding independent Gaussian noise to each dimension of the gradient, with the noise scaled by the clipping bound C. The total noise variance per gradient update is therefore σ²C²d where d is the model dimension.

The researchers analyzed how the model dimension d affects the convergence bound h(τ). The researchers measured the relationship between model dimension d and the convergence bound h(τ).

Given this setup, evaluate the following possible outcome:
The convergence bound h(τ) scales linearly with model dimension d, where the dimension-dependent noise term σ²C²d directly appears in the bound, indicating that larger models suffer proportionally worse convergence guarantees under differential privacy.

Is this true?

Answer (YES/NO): NO